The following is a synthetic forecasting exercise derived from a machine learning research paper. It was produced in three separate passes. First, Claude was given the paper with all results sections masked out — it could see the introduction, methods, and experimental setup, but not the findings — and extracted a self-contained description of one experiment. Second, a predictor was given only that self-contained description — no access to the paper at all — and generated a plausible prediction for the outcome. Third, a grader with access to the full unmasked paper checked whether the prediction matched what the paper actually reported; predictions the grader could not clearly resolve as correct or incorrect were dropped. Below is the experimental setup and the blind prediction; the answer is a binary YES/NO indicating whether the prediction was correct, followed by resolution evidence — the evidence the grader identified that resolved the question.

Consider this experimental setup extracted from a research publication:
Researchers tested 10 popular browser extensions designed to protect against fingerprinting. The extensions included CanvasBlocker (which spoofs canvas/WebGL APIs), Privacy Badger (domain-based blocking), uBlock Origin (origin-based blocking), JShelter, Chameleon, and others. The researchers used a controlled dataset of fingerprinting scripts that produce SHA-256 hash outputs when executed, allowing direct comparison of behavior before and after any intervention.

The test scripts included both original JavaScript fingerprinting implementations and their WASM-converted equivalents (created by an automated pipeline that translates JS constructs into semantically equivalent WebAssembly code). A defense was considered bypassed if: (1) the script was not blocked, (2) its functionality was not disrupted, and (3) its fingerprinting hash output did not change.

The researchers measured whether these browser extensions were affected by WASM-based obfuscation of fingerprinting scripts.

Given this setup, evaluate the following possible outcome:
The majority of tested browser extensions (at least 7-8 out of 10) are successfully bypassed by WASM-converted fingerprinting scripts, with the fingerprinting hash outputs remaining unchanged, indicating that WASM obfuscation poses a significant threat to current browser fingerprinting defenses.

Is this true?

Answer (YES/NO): NO